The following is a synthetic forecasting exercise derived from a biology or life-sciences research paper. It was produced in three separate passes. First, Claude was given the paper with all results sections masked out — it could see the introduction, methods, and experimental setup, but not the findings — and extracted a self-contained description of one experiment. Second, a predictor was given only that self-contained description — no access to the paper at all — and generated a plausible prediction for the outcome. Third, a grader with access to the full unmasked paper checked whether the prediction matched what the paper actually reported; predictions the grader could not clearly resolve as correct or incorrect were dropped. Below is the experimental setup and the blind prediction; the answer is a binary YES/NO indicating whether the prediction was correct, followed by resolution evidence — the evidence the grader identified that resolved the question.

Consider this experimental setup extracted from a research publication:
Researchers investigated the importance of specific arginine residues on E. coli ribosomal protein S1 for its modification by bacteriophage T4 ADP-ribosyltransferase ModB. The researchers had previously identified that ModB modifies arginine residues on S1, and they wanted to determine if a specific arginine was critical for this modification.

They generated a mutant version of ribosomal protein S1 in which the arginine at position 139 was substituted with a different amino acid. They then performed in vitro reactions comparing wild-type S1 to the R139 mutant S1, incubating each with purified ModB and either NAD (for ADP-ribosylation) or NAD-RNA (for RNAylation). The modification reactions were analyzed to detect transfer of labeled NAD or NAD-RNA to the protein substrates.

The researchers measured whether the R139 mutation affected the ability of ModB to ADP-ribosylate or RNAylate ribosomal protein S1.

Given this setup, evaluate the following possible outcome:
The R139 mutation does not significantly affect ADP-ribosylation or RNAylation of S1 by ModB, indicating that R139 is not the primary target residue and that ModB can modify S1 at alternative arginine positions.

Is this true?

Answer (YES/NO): NO